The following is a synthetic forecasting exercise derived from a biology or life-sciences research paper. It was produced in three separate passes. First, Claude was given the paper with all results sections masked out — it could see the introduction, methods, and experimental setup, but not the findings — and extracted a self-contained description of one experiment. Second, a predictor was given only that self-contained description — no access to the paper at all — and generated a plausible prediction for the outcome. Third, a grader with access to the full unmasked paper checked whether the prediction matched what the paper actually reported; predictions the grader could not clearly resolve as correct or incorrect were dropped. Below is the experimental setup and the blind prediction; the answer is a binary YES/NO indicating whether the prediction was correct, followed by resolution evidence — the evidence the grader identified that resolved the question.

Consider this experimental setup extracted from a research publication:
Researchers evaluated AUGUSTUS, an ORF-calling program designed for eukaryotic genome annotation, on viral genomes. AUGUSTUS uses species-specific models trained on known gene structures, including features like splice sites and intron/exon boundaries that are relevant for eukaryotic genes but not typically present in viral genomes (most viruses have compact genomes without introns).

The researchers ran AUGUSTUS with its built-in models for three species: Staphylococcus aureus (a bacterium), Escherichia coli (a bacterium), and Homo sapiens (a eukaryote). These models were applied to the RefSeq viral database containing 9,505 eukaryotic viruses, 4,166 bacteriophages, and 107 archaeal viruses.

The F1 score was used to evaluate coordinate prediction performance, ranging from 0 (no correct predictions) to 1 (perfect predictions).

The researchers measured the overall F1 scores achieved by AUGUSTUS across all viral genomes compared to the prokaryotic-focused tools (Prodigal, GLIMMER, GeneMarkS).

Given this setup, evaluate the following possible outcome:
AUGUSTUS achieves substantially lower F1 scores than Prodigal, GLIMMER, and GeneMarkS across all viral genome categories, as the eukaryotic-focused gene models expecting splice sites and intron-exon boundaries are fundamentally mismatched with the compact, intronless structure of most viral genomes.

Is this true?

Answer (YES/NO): YES